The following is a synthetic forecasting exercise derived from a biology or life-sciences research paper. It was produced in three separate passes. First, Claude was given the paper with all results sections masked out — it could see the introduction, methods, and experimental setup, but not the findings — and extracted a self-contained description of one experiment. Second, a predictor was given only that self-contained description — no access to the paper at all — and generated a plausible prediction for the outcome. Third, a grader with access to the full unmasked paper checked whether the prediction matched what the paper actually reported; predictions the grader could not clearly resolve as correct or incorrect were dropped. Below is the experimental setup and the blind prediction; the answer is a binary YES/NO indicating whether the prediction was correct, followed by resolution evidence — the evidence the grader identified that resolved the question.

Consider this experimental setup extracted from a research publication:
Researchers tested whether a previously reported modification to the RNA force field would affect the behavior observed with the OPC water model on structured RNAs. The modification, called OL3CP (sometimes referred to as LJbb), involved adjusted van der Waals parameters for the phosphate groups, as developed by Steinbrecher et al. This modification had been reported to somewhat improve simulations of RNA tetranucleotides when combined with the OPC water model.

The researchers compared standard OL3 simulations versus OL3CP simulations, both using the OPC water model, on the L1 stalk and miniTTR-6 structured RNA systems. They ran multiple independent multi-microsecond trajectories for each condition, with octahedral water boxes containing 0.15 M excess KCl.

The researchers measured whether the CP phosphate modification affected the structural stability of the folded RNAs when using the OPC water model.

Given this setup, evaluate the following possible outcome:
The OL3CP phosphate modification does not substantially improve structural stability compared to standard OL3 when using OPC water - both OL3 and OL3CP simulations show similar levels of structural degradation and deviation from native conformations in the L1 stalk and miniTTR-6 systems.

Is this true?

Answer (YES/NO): YES